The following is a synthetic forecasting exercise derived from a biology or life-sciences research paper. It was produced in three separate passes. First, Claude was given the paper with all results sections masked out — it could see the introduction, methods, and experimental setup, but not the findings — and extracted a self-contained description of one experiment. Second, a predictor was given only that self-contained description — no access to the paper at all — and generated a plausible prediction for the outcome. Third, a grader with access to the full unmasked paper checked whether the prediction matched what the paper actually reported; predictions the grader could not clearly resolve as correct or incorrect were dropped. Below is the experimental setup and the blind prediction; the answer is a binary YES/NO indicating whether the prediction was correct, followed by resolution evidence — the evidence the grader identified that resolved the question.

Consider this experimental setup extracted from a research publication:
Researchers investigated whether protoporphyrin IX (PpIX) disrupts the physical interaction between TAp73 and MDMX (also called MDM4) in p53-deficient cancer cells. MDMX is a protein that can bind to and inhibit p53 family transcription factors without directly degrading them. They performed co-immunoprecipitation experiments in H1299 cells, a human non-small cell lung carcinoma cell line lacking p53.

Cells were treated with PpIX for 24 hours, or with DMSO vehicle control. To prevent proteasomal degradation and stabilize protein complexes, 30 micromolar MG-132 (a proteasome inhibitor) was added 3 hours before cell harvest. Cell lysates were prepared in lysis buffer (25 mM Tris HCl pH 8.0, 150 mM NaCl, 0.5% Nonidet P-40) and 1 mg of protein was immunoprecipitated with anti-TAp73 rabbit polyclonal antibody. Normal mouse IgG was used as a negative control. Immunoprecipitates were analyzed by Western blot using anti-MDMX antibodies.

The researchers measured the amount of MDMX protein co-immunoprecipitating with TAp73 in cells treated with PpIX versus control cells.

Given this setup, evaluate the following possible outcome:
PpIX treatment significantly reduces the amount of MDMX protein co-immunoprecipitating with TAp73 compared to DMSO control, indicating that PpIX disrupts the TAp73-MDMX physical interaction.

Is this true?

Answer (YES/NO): YES